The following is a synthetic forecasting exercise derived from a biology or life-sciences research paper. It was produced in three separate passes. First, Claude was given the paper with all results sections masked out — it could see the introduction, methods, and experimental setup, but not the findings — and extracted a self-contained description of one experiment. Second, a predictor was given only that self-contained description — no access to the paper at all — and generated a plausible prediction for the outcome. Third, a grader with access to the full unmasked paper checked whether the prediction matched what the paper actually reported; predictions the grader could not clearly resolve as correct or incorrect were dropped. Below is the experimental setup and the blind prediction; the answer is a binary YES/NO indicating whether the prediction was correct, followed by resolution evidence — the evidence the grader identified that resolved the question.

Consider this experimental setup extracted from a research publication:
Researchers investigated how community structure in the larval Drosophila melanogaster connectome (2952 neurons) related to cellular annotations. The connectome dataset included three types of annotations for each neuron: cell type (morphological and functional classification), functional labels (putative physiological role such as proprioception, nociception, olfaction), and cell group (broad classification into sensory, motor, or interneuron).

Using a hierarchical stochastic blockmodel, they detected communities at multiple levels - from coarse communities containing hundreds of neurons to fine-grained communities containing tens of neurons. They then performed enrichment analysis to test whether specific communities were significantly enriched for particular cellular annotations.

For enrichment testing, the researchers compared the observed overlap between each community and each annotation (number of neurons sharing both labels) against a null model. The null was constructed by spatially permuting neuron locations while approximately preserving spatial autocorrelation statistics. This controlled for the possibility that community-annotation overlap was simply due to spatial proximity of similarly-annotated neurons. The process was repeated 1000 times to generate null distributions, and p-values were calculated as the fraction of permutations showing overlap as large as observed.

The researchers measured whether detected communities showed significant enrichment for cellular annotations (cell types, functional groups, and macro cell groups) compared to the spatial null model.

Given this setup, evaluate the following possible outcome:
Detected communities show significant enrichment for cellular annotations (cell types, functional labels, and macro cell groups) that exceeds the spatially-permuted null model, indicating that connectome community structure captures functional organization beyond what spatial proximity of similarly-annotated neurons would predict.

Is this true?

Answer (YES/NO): YES